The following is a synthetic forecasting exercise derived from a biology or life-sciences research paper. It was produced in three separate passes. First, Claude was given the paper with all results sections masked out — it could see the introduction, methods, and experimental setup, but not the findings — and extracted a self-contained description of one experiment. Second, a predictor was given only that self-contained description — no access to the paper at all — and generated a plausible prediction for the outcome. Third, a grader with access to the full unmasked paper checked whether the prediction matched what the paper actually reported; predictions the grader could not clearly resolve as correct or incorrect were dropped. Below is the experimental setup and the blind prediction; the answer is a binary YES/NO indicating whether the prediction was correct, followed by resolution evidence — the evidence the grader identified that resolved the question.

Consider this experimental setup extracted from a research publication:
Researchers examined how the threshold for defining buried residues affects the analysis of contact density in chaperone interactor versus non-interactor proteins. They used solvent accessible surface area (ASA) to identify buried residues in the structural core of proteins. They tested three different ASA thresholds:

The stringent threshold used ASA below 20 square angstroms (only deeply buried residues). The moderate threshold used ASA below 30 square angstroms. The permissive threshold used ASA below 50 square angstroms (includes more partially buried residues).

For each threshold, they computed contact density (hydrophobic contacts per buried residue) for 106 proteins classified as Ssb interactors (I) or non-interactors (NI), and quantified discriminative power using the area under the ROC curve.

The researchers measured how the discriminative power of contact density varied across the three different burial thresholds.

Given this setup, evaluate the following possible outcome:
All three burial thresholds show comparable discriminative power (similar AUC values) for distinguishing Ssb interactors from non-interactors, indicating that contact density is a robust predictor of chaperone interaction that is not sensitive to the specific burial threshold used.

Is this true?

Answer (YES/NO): NO